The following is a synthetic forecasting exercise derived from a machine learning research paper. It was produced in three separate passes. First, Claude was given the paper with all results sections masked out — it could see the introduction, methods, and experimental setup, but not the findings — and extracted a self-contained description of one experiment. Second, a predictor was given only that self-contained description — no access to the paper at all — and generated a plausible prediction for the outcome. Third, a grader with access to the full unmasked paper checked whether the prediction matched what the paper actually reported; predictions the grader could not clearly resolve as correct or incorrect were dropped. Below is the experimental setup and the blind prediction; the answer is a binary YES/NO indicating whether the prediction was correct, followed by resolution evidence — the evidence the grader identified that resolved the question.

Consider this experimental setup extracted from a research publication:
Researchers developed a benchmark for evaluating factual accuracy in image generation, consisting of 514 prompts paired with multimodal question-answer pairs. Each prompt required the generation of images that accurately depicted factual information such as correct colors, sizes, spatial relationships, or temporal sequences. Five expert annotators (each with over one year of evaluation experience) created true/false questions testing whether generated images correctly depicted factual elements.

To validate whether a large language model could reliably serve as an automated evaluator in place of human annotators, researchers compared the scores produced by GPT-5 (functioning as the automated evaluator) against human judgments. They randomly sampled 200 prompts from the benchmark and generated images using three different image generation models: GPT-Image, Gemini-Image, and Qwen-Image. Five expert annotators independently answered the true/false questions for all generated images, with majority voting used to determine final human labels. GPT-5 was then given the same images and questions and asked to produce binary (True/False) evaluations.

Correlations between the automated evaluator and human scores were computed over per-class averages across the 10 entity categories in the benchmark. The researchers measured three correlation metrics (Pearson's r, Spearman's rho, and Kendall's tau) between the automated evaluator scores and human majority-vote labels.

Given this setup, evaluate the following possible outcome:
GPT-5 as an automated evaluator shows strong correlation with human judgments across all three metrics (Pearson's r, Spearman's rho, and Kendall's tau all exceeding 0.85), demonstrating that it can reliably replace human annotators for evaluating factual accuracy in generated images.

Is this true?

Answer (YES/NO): NO